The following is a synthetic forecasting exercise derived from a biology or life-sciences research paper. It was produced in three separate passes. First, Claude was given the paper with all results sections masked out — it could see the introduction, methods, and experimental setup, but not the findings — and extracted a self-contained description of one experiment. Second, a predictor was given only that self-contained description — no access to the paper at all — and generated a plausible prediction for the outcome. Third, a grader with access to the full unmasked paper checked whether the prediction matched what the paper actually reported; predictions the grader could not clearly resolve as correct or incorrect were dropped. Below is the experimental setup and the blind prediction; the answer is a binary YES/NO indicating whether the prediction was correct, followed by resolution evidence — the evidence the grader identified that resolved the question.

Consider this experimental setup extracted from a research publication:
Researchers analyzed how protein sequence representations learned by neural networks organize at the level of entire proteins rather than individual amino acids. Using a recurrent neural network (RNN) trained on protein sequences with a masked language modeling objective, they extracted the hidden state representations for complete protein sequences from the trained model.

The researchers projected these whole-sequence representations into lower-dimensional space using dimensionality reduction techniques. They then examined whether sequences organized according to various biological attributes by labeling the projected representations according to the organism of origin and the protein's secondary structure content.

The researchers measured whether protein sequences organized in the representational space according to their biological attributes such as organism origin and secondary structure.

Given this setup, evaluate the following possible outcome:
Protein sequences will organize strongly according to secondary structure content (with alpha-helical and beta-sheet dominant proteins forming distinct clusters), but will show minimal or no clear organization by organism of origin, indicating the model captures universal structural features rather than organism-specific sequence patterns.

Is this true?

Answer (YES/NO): NO